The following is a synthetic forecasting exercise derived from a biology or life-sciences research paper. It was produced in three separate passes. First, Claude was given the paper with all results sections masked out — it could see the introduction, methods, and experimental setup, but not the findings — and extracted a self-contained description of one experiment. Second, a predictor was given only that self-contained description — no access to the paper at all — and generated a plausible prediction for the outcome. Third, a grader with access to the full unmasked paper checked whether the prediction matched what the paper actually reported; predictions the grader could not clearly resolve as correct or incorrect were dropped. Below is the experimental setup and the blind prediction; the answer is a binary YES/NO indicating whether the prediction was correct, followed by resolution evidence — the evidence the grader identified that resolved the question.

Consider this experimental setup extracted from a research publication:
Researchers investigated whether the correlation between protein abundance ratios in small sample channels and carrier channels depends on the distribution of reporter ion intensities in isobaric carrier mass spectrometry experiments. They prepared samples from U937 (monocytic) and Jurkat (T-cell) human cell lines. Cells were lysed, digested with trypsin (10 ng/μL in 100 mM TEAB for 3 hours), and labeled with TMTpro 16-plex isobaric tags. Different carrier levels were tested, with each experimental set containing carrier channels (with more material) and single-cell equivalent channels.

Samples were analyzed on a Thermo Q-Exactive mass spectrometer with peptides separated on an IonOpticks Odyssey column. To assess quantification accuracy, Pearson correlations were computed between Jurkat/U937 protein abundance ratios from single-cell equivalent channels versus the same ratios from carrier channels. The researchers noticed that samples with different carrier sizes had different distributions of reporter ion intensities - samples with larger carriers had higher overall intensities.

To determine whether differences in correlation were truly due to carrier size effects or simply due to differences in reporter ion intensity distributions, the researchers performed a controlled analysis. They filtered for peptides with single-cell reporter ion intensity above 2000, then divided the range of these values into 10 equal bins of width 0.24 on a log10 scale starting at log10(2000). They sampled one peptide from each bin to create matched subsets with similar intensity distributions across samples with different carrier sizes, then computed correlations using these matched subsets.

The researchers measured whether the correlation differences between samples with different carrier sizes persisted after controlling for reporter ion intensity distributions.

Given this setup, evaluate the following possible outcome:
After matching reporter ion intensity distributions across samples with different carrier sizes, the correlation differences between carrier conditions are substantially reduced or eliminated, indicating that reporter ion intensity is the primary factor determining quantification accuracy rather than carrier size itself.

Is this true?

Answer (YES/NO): YES